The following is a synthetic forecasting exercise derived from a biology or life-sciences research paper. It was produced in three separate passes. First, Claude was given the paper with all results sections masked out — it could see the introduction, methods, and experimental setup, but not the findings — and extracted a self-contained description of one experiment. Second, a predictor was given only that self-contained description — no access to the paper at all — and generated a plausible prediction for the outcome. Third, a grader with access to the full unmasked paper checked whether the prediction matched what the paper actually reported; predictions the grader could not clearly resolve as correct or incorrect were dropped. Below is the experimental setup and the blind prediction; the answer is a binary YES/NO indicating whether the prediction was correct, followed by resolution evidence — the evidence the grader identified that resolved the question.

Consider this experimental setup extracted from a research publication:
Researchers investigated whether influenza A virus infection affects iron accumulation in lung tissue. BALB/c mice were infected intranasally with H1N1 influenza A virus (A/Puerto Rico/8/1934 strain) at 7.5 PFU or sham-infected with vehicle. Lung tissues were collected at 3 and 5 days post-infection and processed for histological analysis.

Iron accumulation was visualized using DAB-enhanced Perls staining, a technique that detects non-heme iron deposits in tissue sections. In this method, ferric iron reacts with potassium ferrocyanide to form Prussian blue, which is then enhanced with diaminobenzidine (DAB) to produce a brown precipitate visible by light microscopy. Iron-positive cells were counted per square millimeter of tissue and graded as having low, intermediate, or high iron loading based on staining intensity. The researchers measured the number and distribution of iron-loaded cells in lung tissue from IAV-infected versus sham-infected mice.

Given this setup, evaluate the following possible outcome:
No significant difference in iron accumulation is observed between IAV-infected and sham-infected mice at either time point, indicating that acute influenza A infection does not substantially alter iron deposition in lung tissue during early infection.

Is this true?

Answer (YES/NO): NO